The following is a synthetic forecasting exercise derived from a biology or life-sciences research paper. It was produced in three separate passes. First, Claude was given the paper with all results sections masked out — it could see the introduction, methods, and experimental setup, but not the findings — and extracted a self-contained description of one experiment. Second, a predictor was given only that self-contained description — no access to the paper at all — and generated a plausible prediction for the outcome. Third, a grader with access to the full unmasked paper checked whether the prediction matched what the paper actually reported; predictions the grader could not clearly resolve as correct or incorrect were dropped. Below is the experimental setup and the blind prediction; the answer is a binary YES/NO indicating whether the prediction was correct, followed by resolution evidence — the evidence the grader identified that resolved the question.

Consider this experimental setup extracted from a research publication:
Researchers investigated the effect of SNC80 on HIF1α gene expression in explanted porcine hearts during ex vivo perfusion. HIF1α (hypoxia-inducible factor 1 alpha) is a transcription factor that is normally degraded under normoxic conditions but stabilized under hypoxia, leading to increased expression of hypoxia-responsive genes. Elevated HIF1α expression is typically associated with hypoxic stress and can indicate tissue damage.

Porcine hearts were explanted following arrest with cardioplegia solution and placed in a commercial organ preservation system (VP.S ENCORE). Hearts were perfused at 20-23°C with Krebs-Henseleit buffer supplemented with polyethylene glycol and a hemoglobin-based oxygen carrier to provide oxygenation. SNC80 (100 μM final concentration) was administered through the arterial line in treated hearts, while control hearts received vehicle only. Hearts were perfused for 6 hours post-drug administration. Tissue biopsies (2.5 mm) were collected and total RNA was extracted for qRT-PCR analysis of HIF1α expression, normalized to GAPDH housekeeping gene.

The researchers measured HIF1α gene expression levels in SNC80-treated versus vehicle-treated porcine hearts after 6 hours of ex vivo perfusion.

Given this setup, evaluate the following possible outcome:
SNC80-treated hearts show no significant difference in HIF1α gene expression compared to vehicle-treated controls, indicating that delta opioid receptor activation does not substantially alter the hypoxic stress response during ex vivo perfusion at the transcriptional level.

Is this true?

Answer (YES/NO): NO